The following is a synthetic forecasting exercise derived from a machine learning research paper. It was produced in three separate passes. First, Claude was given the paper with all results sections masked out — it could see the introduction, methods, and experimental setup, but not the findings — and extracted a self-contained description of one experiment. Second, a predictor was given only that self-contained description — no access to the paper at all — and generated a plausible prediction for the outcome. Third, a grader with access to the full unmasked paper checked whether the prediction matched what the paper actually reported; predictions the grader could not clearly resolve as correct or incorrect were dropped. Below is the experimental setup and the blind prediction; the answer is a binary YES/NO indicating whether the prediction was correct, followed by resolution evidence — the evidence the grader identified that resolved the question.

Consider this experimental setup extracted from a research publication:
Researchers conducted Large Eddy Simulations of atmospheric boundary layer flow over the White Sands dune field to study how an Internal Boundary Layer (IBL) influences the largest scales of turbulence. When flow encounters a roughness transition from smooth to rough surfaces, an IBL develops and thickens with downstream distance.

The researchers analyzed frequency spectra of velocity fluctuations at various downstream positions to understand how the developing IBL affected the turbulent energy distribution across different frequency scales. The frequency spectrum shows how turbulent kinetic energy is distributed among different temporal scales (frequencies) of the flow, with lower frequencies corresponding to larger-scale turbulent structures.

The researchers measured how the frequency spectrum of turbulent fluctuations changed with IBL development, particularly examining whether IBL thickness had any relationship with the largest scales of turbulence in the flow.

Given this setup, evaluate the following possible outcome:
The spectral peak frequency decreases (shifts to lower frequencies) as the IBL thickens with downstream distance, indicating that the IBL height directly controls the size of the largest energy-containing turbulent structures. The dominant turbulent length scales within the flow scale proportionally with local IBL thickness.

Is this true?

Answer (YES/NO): YES